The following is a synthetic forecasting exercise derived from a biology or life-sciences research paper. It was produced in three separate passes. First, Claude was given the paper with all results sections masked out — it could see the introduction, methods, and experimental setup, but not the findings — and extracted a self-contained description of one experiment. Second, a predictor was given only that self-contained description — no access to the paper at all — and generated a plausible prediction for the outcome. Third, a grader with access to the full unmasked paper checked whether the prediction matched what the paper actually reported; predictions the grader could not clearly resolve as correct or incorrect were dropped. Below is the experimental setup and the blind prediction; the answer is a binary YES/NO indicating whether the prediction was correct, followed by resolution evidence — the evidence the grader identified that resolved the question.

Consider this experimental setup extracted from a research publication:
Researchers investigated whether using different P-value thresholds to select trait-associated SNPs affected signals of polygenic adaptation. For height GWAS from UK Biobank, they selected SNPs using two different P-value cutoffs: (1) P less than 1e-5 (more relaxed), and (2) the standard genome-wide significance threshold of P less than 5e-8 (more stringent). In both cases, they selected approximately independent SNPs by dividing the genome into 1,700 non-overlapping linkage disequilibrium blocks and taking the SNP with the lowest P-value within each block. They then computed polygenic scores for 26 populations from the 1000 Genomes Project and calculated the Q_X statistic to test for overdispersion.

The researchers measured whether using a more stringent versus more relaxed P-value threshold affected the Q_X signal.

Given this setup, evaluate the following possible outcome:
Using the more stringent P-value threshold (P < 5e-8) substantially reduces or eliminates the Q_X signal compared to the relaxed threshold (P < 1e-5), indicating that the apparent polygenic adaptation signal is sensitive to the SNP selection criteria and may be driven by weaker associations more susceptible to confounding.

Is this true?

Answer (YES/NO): YES